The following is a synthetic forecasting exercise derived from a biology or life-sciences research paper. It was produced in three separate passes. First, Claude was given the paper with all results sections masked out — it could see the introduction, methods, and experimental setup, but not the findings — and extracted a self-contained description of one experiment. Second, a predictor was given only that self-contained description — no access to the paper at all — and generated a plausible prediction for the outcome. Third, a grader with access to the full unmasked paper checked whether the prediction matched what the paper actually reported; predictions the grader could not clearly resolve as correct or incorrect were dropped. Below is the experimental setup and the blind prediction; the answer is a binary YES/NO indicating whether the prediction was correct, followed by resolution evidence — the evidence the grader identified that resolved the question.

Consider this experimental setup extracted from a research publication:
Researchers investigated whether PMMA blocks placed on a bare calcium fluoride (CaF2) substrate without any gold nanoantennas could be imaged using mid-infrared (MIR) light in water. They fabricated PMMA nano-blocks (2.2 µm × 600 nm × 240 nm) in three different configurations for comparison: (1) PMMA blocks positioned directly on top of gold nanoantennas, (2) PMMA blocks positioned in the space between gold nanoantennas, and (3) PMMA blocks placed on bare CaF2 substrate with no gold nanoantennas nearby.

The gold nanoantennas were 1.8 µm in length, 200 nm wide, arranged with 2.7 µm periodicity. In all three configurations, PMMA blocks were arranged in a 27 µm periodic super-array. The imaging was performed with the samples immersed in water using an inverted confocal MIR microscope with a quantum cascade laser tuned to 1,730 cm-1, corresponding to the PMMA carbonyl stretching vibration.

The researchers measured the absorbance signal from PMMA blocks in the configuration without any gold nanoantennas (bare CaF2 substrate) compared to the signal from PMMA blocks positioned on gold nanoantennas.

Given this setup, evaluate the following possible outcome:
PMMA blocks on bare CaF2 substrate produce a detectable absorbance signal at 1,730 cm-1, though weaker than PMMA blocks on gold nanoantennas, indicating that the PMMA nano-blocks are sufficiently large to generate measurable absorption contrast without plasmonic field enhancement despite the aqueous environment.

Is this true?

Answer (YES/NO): NO